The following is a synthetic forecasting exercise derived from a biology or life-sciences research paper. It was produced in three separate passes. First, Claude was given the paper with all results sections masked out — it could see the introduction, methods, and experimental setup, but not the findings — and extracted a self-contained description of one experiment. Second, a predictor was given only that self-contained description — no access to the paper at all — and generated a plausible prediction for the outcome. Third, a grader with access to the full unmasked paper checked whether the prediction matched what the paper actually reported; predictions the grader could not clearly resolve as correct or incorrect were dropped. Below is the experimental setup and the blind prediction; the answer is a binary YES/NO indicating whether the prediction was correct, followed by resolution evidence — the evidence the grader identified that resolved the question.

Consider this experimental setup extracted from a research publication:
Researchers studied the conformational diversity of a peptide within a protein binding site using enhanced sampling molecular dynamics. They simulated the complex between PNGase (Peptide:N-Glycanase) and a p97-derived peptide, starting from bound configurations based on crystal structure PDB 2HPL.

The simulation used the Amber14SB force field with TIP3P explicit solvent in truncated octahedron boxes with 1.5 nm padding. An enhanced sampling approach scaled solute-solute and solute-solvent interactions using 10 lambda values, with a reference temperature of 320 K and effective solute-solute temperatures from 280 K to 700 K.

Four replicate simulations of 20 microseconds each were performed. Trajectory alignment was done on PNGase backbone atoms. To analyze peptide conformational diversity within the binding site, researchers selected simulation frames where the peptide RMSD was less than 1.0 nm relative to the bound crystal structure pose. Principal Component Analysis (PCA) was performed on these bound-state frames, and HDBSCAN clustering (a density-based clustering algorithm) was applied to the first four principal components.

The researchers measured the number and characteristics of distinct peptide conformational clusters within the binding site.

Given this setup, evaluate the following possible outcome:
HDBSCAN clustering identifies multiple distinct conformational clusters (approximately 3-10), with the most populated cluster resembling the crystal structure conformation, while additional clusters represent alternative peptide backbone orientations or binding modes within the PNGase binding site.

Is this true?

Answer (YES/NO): YES